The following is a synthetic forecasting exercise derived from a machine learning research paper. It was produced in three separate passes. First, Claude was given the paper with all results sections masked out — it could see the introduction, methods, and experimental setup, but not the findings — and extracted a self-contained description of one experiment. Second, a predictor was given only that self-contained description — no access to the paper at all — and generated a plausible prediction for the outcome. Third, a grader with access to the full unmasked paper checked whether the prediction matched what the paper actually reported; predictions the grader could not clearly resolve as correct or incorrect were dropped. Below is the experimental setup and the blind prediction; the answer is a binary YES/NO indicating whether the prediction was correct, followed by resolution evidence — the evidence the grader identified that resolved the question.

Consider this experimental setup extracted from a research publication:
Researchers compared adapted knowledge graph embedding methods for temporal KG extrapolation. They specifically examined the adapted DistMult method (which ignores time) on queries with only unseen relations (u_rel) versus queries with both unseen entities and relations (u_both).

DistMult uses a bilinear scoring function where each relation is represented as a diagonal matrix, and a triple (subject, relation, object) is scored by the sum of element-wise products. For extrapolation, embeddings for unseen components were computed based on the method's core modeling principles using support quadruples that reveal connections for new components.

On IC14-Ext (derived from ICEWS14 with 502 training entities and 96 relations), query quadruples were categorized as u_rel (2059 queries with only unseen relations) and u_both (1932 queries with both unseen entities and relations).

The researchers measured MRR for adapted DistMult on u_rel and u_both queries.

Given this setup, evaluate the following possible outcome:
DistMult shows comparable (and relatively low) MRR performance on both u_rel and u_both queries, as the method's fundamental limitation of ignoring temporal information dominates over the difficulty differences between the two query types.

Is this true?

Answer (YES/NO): NO